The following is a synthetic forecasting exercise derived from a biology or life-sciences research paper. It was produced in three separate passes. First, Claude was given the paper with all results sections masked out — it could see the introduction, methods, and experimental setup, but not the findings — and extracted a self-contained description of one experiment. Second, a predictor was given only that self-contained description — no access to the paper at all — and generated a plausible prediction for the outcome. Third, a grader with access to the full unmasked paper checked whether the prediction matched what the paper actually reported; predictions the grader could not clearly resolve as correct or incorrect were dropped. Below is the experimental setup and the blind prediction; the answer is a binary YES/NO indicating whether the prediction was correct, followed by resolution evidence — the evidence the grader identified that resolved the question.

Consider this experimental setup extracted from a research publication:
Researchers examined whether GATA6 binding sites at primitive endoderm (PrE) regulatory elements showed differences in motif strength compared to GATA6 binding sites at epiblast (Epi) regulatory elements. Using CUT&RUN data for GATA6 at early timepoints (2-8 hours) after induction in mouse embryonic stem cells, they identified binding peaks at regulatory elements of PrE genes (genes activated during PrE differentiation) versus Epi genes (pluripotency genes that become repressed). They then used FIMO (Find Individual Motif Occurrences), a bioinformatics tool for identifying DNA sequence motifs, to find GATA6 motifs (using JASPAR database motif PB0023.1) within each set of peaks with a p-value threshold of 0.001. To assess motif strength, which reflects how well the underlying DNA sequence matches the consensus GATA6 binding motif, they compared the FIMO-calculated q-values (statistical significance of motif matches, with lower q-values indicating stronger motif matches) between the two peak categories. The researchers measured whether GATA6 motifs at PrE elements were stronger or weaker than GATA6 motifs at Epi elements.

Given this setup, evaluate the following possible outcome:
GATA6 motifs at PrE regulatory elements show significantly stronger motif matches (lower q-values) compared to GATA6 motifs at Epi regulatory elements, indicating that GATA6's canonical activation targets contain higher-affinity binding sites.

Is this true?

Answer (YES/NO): YES